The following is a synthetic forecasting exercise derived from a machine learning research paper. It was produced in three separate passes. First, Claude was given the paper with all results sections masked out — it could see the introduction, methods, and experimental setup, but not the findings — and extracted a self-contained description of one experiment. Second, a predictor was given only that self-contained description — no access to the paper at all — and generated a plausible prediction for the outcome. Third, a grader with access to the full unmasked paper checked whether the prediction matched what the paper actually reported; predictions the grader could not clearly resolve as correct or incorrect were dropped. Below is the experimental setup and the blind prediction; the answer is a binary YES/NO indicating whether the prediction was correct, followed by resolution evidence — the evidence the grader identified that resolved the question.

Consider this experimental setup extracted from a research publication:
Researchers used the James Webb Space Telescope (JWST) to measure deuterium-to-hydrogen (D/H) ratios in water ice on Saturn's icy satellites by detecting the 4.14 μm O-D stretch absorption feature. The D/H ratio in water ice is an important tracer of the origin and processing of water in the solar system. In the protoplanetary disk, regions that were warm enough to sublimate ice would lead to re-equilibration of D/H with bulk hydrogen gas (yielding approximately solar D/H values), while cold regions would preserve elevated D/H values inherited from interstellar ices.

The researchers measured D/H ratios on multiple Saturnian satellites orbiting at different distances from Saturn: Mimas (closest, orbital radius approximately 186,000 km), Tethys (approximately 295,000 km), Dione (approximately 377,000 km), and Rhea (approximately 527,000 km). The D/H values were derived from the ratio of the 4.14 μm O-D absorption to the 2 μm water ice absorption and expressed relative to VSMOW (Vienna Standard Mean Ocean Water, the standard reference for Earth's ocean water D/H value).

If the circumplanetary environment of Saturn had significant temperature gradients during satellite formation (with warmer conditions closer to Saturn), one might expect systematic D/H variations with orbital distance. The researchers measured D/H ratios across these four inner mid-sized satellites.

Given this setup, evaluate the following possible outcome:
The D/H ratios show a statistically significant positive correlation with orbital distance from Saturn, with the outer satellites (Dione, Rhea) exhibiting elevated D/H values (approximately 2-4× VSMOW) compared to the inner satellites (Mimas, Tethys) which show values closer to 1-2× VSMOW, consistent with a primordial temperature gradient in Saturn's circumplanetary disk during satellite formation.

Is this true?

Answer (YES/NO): NO